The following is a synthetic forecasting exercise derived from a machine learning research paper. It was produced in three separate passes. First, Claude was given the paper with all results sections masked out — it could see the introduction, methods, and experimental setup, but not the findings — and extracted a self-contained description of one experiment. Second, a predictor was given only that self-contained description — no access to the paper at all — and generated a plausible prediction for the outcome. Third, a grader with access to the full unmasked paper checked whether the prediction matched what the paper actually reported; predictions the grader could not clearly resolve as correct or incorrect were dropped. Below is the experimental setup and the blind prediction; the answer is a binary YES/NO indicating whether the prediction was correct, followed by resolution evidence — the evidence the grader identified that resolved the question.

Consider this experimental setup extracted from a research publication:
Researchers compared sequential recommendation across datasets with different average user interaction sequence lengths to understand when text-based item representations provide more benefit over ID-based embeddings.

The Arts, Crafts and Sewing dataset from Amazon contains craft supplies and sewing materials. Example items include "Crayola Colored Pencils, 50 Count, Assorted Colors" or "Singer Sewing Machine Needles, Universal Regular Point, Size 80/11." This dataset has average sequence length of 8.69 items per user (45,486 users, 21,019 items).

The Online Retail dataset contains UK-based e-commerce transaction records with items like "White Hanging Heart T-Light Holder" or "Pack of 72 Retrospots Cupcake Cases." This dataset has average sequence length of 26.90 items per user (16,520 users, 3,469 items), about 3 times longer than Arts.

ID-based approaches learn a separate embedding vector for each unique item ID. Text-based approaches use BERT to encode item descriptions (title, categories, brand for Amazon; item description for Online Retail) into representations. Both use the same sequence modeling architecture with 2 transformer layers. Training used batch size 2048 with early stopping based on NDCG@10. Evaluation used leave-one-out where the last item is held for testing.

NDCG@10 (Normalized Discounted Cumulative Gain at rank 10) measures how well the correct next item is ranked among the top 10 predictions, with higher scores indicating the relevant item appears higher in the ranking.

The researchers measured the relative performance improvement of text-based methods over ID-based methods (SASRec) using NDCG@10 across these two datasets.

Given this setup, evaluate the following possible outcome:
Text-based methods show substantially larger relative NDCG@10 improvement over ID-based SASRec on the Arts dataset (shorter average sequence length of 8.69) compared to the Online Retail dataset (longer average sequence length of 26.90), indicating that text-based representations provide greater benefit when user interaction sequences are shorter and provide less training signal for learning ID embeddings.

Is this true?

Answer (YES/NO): YES